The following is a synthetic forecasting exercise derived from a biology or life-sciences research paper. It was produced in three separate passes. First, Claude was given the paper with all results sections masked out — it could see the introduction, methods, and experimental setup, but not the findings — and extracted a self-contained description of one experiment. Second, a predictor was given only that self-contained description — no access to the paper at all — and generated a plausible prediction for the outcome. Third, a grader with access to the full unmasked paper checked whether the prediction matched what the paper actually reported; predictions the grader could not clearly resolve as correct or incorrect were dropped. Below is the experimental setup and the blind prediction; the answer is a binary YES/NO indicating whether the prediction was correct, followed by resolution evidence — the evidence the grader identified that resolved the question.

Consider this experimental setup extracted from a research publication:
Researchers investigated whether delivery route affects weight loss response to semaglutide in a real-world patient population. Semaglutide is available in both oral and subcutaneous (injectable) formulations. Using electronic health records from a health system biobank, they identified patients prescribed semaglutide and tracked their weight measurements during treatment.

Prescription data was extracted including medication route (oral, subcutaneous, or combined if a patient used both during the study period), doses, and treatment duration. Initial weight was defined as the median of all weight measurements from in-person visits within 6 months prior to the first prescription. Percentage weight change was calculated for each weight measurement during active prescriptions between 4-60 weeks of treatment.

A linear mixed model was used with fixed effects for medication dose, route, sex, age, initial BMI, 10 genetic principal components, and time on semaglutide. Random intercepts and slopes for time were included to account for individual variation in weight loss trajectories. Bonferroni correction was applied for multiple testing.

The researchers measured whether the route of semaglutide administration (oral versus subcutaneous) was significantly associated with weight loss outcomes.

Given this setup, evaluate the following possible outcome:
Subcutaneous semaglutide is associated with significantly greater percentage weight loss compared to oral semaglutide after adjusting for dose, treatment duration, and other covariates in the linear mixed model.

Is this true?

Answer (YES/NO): YES